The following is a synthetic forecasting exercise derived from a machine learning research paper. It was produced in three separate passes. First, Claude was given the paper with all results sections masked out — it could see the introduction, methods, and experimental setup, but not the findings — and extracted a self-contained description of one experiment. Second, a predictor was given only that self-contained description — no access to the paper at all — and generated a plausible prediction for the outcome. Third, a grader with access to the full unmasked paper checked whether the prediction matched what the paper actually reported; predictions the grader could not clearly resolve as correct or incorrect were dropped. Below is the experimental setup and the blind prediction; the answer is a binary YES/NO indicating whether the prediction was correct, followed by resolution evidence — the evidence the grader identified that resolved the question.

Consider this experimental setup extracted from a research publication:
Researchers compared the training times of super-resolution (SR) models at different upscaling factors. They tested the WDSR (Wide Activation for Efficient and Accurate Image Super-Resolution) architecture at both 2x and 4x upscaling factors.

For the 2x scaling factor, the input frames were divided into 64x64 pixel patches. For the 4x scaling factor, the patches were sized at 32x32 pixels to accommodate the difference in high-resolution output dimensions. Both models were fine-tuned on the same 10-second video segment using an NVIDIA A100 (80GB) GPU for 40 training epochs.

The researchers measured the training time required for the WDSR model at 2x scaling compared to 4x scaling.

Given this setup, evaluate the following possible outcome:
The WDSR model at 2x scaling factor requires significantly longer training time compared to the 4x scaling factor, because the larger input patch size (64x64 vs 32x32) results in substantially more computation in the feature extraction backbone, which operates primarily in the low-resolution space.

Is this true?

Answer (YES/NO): YES